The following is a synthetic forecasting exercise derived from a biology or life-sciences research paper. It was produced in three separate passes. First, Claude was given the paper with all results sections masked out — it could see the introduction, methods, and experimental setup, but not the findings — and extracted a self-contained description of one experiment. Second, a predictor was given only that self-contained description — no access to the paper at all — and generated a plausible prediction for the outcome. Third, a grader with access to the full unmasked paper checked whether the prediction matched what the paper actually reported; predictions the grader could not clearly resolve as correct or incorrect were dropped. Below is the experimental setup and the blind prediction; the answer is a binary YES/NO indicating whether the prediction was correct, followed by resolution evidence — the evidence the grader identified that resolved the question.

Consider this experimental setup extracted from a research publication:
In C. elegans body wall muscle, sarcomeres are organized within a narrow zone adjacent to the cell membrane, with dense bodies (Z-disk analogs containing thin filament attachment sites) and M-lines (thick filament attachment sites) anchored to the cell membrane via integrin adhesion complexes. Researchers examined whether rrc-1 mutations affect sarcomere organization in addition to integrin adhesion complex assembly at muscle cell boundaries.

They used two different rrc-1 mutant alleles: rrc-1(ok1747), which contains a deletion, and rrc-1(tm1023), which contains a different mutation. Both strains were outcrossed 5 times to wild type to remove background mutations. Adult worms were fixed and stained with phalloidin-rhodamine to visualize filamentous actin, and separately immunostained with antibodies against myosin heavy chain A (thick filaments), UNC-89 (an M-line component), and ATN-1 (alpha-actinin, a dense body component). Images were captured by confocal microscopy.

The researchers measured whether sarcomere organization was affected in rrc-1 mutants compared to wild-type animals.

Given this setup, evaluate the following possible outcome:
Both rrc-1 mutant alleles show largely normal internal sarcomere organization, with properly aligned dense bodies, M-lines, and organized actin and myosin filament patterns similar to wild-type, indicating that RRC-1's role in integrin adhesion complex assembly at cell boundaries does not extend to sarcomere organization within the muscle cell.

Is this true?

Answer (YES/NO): NO